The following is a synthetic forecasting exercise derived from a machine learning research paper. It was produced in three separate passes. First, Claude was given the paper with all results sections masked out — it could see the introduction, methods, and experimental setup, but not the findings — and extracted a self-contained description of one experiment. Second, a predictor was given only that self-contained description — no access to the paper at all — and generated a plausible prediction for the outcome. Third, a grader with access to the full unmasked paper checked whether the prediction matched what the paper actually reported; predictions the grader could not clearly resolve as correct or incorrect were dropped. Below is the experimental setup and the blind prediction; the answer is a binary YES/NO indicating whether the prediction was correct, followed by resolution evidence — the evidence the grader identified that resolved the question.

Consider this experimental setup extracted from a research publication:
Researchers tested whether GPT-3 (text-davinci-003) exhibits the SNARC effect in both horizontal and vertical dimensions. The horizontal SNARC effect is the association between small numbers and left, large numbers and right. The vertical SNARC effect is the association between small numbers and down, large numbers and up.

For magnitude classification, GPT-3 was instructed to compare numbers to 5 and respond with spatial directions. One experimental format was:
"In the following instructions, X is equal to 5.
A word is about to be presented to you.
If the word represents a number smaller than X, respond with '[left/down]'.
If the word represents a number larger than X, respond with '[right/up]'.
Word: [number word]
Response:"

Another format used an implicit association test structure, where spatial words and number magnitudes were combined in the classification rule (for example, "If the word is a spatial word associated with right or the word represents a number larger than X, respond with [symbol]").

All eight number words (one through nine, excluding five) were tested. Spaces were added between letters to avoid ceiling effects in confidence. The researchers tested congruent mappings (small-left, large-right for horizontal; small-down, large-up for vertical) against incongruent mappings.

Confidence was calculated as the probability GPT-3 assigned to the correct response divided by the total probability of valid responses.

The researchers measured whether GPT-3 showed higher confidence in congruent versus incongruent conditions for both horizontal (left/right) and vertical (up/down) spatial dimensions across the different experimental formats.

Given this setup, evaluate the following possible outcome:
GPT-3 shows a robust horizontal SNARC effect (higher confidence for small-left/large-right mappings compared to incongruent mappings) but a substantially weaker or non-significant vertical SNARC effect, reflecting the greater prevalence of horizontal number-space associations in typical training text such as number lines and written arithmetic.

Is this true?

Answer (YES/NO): NO